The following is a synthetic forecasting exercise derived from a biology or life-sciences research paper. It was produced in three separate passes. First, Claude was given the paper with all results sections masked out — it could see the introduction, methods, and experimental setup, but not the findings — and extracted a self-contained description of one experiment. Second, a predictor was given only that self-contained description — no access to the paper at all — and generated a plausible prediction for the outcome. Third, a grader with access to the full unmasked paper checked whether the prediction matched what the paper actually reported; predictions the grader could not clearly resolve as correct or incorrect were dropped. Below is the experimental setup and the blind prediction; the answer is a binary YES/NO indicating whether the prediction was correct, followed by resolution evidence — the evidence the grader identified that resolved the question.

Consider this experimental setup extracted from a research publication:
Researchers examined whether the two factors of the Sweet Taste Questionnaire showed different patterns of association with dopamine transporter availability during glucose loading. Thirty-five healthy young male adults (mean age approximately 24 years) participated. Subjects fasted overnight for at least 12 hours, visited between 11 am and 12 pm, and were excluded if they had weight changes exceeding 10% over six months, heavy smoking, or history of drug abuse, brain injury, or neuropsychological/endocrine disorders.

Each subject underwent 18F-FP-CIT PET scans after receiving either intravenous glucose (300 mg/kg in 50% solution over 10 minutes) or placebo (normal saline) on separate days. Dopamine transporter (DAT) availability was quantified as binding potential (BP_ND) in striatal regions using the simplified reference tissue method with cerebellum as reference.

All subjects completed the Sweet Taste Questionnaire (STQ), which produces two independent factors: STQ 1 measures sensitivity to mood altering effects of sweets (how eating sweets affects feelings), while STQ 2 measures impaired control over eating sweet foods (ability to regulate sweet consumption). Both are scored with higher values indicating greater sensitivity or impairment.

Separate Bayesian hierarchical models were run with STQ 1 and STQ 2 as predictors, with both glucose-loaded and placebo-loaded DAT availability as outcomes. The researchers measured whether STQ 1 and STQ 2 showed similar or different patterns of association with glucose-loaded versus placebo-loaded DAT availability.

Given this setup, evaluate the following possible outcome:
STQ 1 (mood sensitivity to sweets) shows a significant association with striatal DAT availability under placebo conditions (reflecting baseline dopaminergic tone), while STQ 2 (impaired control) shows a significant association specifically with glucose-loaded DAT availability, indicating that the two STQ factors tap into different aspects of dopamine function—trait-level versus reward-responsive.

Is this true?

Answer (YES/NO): NO